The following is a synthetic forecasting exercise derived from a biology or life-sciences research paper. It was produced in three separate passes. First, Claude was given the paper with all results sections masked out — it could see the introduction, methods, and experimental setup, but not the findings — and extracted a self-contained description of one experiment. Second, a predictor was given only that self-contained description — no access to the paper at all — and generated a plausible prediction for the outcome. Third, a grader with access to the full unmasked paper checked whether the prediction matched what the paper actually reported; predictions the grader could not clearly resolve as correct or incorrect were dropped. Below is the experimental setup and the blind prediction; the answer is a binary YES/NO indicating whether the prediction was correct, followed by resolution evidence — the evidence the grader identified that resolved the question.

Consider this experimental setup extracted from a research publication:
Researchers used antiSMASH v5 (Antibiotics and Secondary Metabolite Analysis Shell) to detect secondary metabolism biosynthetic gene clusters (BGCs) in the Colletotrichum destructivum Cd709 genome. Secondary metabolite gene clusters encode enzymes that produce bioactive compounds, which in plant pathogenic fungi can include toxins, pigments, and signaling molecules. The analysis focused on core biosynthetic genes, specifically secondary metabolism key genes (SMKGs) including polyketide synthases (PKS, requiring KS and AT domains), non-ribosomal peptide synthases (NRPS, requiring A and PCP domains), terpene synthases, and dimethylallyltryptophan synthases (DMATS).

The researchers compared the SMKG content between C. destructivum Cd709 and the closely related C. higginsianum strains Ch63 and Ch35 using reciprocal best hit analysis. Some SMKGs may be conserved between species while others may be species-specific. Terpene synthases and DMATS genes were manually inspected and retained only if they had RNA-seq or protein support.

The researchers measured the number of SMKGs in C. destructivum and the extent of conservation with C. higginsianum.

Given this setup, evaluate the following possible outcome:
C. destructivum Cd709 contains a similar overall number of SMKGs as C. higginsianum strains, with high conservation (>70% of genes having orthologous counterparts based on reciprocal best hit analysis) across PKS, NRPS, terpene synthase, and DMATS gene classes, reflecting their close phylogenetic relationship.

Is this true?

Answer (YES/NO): YES